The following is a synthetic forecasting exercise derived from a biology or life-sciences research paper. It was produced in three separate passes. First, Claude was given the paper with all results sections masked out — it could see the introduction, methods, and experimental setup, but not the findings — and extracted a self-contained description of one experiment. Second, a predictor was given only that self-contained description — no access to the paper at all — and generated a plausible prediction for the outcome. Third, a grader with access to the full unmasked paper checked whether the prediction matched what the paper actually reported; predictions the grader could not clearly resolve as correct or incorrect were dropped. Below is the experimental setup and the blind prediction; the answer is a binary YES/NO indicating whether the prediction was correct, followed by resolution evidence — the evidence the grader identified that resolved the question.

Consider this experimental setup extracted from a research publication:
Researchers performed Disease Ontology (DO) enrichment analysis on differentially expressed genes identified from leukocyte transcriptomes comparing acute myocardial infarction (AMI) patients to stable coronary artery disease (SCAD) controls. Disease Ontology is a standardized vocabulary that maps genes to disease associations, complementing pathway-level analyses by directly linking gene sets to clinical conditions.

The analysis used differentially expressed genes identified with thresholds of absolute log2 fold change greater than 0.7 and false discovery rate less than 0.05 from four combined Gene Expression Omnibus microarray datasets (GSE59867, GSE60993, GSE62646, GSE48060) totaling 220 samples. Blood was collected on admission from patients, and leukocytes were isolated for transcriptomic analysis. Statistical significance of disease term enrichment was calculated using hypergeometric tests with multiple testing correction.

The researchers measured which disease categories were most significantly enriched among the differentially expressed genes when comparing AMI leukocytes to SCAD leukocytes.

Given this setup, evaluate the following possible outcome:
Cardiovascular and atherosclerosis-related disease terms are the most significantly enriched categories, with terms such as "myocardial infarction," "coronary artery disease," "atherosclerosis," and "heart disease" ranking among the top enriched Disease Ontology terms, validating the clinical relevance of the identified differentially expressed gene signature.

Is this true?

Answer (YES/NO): YES